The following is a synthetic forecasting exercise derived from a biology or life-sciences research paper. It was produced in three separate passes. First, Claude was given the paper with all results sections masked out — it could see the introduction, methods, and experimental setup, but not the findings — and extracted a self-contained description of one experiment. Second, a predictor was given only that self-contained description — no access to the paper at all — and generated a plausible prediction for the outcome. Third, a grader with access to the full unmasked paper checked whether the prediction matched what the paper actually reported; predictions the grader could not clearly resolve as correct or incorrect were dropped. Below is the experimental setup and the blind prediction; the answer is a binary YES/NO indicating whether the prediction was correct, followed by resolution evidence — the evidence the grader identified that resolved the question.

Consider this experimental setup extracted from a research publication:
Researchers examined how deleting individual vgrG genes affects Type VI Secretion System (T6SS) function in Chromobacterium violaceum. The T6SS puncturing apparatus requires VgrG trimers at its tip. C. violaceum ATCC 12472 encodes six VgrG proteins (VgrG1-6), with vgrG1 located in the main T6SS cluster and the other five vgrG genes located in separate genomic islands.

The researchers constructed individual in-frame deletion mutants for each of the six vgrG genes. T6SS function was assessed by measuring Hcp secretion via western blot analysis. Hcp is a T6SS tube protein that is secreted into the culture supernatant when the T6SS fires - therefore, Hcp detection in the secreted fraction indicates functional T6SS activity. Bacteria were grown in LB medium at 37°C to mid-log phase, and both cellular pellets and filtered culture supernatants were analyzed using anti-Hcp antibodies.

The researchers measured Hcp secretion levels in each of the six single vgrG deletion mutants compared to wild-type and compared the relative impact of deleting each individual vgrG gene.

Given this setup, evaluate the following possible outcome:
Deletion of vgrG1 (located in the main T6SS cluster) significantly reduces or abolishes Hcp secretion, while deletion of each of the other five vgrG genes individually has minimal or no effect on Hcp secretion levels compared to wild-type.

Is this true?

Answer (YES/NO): NO